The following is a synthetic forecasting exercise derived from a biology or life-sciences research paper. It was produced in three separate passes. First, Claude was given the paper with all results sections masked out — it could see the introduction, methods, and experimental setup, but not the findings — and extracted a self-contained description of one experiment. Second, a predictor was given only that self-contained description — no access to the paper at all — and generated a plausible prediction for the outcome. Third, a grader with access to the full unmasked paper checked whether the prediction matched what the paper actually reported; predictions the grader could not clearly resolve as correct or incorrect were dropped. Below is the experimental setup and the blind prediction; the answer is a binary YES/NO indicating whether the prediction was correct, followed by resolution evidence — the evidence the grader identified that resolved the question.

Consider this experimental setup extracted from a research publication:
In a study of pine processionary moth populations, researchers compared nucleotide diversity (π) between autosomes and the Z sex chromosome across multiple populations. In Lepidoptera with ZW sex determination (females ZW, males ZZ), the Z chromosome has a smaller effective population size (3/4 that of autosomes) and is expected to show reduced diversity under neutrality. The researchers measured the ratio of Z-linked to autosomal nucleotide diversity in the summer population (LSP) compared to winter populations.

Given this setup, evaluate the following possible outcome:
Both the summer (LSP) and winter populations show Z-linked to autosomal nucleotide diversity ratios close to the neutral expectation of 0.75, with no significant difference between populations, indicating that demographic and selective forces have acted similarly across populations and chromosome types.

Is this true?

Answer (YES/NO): NO